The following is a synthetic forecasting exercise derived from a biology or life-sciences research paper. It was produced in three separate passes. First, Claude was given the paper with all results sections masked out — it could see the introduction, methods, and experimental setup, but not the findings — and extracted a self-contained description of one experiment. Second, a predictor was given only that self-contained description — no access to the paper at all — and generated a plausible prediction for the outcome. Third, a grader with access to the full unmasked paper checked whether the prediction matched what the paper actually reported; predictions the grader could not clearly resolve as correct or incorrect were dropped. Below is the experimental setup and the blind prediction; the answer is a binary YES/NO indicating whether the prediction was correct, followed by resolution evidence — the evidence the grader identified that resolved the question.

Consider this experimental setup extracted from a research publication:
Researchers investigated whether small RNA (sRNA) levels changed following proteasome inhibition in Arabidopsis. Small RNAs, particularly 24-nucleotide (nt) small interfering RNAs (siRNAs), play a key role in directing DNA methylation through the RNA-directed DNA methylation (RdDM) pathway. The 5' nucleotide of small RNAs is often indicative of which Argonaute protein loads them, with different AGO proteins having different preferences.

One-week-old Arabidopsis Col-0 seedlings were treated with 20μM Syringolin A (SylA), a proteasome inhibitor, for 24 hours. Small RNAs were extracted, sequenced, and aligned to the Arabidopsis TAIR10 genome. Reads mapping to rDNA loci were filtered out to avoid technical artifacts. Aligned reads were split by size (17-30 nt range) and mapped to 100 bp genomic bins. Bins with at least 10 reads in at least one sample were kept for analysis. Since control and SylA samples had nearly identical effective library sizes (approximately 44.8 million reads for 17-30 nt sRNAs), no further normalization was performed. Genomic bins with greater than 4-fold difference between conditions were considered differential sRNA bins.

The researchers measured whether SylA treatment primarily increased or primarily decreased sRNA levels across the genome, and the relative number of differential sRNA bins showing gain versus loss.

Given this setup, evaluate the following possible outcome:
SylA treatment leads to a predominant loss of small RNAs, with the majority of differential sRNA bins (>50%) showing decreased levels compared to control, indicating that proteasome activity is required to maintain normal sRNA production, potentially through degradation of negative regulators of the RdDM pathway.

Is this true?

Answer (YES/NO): NO